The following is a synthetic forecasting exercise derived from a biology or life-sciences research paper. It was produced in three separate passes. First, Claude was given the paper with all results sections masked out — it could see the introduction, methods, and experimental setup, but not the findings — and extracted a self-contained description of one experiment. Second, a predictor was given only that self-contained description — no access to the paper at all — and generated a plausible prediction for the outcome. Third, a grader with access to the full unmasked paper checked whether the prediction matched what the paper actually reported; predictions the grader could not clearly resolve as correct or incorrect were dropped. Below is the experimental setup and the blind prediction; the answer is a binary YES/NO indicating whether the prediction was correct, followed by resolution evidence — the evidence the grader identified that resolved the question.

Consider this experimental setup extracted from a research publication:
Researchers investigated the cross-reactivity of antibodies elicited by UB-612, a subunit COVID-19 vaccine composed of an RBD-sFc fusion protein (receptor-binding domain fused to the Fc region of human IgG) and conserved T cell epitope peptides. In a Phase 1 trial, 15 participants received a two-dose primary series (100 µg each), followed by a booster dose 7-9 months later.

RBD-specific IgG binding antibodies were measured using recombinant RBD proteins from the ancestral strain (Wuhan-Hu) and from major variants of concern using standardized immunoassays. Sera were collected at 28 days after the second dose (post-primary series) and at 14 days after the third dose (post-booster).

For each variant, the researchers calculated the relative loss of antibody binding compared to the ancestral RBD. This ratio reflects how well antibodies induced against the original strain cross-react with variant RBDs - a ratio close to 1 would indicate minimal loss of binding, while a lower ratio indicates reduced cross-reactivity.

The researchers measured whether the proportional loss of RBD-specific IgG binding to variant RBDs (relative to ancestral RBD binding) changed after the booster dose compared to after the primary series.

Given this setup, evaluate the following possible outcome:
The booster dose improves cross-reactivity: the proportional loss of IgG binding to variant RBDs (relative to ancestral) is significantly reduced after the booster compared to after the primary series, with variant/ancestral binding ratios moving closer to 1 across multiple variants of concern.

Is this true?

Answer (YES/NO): NO